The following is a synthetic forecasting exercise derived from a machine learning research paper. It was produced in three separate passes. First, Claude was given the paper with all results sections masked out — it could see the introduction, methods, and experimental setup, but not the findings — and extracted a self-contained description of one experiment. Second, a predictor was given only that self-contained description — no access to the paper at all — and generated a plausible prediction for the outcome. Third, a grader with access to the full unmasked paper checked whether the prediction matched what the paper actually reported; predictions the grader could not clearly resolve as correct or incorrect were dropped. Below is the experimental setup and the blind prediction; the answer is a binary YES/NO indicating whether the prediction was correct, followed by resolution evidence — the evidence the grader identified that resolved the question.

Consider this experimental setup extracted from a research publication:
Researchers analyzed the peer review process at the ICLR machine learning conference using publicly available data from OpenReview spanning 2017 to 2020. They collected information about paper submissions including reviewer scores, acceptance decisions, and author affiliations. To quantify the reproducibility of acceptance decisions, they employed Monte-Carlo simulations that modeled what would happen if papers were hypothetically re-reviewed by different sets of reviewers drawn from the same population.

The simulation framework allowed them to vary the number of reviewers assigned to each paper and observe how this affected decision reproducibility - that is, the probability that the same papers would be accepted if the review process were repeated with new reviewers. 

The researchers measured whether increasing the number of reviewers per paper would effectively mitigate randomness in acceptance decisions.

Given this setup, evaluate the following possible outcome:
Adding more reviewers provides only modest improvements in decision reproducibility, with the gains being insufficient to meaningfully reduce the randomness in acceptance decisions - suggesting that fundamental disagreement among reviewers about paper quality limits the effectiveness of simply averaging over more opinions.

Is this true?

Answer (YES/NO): YES